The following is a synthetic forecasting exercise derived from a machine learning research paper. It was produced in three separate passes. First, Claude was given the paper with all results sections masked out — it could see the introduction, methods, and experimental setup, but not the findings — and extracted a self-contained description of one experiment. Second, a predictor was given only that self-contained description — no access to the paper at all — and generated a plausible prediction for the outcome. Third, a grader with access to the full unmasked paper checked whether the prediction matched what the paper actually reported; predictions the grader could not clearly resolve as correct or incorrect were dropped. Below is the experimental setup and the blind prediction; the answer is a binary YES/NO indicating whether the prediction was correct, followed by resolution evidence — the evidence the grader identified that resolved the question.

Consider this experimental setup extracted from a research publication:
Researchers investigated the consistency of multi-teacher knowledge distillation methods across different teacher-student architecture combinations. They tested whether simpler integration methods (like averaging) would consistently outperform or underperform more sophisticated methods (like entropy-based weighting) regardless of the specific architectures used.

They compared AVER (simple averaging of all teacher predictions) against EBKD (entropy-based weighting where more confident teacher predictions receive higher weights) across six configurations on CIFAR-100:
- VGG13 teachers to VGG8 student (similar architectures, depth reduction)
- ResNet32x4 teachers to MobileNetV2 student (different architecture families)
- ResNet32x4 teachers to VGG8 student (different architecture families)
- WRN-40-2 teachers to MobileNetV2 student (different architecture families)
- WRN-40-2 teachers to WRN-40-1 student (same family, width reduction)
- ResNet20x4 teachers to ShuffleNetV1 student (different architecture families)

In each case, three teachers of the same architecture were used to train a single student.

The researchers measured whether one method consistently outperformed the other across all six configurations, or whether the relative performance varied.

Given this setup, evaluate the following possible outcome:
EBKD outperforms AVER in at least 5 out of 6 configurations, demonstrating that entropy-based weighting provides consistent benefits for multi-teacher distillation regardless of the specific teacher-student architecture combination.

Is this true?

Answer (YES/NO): NO